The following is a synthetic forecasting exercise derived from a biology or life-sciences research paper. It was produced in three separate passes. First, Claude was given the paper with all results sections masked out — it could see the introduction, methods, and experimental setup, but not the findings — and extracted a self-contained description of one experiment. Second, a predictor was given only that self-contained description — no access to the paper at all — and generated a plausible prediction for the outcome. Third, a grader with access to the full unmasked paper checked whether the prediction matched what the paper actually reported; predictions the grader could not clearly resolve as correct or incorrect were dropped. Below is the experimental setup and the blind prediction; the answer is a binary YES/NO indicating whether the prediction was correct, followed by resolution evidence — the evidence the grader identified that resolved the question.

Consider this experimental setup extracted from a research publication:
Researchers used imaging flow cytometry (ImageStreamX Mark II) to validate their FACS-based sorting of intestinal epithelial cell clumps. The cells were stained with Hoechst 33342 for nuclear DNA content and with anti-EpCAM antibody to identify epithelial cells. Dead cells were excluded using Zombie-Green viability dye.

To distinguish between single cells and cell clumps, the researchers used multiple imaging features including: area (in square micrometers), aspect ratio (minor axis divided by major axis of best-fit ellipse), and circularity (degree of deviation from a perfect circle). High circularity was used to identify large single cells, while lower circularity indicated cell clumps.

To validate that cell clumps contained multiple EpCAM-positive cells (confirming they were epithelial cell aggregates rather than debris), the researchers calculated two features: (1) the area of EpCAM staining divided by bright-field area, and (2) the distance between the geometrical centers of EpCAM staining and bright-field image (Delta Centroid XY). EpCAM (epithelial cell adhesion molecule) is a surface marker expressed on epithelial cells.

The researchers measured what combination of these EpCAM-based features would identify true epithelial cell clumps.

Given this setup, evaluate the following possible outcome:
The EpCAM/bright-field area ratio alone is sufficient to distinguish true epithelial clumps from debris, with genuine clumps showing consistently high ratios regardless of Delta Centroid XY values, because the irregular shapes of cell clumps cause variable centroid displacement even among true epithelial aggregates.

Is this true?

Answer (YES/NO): NO